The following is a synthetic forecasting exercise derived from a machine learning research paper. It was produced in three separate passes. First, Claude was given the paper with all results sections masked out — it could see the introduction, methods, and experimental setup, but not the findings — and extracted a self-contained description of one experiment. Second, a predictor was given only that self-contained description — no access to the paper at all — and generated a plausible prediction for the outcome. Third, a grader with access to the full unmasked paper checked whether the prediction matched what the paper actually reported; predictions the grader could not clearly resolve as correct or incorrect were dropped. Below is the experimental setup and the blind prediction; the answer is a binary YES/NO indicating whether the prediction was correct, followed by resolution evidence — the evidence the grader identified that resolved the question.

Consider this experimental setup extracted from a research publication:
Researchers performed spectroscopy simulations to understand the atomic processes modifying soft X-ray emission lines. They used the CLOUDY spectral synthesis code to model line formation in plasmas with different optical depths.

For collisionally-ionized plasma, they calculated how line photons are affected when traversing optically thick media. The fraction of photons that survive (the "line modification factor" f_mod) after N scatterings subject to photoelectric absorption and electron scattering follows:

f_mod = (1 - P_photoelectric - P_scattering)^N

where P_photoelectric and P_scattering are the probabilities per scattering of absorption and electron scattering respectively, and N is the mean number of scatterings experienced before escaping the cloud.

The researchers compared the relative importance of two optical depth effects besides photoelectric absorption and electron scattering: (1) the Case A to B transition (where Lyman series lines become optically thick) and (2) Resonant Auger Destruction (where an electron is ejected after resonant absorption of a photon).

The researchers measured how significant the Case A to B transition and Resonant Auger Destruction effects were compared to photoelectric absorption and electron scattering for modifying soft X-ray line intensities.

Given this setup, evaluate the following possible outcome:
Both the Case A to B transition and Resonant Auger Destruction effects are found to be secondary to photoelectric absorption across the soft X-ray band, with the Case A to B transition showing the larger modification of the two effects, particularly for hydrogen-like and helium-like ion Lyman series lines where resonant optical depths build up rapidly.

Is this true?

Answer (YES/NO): NO